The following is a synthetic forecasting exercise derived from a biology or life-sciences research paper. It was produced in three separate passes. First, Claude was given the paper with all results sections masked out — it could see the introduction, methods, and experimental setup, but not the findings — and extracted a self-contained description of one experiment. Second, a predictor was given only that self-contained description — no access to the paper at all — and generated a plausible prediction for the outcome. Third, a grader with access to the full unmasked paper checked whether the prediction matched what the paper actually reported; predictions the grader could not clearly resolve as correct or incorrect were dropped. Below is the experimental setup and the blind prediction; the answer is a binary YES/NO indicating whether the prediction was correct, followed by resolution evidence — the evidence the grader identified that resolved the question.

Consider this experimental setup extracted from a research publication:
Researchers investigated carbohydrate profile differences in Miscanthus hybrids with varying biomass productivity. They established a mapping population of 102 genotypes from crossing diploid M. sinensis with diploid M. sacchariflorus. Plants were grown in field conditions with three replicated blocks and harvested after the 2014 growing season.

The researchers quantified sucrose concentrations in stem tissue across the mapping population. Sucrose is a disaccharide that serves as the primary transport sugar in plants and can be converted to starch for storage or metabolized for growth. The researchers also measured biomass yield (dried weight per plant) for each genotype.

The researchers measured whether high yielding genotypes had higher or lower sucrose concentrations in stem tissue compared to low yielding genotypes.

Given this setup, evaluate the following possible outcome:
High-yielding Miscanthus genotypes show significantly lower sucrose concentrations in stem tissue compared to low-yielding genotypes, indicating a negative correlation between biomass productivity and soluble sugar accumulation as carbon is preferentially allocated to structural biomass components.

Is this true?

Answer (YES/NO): YES